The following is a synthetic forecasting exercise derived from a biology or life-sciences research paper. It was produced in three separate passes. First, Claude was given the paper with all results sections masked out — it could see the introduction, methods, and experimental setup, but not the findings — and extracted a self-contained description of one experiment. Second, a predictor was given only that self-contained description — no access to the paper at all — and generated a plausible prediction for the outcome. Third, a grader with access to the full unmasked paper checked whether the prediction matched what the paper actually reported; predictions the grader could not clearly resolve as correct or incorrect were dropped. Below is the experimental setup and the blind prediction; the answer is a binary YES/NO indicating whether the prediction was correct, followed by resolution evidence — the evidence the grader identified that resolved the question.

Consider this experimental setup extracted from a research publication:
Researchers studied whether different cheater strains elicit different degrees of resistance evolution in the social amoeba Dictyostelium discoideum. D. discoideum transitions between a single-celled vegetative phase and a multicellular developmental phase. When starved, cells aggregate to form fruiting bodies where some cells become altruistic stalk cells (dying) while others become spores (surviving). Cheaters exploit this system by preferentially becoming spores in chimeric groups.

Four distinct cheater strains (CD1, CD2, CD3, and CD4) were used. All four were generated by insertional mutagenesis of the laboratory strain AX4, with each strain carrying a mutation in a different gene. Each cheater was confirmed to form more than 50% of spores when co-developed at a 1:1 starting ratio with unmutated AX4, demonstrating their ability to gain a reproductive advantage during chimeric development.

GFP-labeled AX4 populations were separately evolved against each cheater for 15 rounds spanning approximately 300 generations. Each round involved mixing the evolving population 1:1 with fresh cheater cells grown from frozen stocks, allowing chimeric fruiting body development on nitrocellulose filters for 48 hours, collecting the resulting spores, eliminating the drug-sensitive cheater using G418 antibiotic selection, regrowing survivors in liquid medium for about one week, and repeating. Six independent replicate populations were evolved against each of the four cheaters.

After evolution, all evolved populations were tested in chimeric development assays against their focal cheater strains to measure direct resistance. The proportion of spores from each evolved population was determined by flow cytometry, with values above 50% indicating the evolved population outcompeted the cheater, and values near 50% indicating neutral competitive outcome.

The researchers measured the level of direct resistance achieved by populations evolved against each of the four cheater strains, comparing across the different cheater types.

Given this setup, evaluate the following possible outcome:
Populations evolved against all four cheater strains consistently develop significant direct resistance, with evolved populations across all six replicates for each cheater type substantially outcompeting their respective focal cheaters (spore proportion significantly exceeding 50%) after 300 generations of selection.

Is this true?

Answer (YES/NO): NO